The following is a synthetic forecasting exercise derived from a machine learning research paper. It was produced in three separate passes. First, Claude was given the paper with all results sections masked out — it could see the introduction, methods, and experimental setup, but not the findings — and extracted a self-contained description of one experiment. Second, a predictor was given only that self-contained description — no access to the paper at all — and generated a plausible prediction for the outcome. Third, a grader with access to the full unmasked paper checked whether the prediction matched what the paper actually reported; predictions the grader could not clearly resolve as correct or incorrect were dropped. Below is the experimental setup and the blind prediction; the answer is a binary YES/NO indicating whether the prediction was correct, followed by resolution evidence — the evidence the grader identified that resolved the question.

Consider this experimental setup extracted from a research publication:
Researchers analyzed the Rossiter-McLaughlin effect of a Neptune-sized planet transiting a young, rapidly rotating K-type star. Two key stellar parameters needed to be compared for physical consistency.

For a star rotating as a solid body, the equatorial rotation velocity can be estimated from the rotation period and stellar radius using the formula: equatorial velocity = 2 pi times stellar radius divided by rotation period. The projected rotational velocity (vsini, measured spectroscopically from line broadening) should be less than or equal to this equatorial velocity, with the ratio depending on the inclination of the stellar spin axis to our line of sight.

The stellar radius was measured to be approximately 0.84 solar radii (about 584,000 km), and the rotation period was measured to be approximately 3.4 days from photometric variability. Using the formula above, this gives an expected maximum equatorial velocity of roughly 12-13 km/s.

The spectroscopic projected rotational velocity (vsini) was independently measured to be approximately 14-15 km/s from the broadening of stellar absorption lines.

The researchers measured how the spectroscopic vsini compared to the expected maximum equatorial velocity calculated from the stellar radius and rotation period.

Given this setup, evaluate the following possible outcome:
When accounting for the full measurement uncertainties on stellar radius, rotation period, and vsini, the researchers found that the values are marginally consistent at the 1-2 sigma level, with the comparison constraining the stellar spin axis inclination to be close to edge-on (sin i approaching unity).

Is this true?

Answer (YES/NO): YES